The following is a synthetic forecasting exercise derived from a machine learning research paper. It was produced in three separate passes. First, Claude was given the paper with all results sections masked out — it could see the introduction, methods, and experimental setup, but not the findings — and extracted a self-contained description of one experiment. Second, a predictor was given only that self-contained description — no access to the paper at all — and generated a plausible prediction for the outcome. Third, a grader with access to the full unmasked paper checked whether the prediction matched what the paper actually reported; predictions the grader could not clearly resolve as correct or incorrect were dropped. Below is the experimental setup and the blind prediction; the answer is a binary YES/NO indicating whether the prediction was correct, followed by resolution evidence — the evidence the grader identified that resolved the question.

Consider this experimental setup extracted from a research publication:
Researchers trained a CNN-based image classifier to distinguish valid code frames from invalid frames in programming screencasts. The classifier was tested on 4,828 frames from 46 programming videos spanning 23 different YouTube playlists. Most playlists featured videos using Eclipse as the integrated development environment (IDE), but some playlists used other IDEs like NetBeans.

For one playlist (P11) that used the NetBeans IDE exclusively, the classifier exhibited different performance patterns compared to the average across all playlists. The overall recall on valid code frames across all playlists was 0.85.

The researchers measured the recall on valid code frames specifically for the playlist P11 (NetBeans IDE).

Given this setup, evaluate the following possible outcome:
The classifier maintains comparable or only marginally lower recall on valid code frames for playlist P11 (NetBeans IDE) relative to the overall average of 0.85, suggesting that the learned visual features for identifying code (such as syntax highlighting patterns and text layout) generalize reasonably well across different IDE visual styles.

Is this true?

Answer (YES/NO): NO